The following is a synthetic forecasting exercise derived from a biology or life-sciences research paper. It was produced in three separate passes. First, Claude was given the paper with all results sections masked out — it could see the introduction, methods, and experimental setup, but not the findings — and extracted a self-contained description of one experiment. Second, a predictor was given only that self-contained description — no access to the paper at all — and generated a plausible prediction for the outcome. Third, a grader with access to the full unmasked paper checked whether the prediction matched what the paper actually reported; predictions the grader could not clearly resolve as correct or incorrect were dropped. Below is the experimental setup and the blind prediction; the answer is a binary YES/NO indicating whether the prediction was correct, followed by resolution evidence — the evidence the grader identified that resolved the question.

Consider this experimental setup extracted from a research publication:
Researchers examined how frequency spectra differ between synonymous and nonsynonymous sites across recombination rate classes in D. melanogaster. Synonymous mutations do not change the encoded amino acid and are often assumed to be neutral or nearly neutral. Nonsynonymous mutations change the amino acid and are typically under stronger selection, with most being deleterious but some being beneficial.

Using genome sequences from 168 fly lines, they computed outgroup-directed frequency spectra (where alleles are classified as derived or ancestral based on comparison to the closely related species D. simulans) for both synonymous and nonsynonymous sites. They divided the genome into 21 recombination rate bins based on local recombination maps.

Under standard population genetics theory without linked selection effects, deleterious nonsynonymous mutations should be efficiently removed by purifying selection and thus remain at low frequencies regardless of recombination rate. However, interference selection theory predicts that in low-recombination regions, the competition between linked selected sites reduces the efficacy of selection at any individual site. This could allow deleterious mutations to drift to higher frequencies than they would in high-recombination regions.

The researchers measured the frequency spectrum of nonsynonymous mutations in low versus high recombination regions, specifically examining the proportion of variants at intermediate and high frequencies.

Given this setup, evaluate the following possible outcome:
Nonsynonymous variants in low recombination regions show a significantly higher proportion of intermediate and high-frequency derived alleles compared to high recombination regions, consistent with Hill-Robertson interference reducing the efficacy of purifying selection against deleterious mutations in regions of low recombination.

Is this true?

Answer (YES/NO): NO